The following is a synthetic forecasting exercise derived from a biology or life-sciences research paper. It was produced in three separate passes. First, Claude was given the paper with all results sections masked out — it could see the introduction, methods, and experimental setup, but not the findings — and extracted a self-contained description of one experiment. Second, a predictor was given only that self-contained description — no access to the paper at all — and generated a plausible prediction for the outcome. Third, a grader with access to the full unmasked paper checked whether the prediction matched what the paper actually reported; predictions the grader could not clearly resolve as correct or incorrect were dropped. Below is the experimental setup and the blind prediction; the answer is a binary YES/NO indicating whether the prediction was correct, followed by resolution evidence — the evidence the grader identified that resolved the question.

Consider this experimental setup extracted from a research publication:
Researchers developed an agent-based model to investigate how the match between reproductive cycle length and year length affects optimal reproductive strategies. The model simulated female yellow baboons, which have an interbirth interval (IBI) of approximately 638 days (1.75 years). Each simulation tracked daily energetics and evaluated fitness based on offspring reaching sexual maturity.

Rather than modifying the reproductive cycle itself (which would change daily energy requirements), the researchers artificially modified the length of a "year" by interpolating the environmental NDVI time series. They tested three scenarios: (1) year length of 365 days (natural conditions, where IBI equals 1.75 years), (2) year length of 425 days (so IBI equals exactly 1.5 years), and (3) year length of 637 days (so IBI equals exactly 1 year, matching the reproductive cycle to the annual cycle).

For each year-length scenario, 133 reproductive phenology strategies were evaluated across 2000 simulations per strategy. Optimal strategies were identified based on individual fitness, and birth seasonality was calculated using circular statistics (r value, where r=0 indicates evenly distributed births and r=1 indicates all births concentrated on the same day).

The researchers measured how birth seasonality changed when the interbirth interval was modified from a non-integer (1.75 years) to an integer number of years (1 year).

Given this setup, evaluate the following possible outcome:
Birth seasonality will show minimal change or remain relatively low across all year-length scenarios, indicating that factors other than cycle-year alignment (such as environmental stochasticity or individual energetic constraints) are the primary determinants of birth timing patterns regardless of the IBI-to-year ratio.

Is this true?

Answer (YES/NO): YES